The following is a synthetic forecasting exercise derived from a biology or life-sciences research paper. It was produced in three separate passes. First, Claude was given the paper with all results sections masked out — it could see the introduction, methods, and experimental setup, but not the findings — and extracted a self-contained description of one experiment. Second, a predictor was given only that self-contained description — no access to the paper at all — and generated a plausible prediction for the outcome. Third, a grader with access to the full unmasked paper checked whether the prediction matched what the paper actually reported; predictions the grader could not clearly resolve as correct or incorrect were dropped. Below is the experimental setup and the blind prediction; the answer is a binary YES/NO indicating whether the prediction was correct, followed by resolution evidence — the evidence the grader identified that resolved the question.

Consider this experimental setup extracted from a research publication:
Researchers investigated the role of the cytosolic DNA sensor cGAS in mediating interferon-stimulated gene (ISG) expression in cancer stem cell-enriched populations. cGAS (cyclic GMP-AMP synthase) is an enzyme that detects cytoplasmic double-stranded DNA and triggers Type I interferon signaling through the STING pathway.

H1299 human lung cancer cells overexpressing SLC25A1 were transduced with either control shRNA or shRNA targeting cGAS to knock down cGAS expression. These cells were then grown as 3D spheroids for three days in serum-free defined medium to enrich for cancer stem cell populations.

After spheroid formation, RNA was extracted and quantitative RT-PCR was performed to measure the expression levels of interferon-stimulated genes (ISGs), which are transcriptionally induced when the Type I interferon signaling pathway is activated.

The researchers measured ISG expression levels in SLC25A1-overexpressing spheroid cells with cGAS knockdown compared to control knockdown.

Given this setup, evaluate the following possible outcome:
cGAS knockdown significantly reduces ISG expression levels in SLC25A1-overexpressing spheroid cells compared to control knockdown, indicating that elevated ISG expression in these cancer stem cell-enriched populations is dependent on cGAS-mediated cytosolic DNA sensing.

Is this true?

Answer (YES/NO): YES